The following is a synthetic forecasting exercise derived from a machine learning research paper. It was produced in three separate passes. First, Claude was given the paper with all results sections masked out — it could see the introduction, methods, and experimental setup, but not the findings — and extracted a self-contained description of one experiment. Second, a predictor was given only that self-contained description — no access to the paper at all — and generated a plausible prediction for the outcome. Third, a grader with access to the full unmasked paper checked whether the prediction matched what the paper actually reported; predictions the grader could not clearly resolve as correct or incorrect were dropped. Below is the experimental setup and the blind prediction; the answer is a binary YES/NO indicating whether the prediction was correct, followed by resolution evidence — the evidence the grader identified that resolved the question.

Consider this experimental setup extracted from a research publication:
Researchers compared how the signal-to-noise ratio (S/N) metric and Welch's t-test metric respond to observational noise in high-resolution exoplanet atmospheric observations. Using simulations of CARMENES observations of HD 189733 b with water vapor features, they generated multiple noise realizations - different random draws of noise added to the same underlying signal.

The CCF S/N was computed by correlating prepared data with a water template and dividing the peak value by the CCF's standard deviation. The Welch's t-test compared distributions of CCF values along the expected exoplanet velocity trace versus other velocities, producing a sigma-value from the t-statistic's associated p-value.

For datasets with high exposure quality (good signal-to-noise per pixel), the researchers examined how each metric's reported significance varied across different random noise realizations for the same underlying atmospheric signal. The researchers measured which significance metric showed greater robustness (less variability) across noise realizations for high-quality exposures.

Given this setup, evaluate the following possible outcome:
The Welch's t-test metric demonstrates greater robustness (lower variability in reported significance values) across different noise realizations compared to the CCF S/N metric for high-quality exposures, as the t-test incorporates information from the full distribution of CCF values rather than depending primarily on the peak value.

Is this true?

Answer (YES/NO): YES